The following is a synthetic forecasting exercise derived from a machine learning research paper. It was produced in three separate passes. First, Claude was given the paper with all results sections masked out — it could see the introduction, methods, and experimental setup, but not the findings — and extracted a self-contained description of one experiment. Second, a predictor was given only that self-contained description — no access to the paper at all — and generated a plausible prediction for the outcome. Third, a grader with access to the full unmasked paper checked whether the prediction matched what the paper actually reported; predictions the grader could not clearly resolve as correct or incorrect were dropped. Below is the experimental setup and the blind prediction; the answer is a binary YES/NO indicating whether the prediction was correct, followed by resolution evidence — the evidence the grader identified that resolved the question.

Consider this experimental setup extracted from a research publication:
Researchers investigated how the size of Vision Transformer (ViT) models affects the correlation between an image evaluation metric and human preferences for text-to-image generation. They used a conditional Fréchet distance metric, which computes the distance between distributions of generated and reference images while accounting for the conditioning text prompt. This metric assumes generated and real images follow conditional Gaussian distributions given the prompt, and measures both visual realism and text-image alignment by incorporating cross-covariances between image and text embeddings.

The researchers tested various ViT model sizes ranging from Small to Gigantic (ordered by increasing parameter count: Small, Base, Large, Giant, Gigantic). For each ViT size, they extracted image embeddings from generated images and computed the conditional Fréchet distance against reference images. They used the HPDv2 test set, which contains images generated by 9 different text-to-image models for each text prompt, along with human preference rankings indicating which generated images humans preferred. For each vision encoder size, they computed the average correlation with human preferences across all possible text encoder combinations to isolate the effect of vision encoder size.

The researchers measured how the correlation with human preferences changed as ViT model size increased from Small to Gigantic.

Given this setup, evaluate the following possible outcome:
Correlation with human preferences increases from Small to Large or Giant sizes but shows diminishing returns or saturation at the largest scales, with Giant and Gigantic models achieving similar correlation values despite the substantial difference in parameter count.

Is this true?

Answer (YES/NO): NO